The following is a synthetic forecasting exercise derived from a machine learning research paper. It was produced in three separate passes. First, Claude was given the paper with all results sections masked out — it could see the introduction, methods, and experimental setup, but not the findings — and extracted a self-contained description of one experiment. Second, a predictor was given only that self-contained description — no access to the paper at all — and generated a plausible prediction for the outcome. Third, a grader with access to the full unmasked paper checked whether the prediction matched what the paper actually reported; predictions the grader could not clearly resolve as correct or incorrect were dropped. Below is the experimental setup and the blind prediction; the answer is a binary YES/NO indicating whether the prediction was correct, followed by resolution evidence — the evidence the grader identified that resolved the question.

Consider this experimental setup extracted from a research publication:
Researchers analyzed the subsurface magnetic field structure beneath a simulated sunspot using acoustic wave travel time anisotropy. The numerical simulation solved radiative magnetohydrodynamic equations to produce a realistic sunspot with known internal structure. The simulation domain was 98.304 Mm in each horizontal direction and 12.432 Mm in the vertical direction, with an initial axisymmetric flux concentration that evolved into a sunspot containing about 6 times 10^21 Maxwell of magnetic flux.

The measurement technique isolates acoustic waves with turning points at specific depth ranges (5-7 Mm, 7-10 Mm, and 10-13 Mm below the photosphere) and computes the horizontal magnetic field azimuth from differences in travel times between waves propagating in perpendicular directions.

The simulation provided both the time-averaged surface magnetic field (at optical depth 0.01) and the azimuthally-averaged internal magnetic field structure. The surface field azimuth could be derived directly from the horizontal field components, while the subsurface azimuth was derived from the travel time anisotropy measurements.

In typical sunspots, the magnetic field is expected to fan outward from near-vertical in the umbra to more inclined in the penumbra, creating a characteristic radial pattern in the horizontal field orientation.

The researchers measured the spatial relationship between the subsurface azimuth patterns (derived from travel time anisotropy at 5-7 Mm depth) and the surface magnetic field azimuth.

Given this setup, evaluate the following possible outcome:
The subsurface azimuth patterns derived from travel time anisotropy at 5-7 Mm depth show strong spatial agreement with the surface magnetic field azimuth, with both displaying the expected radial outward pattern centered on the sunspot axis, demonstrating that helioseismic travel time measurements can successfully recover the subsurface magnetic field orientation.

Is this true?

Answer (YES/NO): NO